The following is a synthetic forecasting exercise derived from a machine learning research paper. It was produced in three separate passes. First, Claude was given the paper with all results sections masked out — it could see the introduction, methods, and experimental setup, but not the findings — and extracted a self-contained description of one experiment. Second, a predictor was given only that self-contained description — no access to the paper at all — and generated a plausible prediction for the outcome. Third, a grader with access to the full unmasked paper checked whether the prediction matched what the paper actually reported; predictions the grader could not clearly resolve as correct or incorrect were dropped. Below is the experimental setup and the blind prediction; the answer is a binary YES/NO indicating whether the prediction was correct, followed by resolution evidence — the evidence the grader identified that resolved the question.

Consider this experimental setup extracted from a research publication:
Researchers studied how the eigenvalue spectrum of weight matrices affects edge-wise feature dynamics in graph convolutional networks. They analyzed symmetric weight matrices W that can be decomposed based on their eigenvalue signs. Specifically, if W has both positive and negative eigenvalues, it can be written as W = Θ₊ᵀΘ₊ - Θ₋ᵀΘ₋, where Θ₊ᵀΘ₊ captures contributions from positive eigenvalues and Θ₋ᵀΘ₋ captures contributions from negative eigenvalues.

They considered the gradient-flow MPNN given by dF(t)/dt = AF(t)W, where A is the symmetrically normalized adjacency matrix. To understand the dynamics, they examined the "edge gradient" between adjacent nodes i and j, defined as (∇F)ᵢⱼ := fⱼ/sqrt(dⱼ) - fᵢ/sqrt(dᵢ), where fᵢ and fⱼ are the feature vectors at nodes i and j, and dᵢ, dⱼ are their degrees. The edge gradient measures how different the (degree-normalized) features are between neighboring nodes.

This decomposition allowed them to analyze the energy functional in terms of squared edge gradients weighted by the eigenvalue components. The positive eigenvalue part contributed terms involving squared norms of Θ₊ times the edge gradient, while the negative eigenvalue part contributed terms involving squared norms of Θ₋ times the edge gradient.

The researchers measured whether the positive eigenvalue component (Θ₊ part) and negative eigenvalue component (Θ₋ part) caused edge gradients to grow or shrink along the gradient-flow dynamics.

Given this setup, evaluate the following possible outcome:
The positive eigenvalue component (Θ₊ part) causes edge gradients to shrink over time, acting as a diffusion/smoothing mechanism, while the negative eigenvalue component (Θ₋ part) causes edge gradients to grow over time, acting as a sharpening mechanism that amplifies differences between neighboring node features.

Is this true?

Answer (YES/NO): YES